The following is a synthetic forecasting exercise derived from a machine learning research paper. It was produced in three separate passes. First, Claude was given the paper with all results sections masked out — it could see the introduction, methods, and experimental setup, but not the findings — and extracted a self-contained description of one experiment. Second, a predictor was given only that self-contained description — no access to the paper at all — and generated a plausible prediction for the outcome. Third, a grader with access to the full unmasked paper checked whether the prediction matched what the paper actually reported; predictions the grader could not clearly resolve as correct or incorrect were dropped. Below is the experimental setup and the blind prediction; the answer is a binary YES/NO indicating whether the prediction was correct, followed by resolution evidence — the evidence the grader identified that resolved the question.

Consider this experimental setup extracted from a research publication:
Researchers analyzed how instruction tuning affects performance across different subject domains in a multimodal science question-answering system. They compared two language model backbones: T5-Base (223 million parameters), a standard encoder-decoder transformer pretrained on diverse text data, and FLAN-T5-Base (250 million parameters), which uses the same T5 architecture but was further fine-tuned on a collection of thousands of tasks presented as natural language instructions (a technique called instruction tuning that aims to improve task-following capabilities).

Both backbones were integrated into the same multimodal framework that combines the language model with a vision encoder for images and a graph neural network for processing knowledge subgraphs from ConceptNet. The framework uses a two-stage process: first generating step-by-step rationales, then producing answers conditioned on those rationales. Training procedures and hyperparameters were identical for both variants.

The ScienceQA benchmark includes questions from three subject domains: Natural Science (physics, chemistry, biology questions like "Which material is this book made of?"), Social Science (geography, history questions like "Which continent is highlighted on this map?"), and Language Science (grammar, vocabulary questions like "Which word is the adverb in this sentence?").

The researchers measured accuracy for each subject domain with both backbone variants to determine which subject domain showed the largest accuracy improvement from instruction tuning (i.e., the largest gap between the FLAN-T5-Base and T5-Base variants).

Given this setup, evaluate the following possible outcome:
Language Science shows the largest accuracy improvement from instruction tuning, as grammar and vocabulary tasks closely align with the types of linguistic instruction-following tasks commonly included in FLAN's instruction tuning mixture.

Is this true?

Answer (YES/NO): YES